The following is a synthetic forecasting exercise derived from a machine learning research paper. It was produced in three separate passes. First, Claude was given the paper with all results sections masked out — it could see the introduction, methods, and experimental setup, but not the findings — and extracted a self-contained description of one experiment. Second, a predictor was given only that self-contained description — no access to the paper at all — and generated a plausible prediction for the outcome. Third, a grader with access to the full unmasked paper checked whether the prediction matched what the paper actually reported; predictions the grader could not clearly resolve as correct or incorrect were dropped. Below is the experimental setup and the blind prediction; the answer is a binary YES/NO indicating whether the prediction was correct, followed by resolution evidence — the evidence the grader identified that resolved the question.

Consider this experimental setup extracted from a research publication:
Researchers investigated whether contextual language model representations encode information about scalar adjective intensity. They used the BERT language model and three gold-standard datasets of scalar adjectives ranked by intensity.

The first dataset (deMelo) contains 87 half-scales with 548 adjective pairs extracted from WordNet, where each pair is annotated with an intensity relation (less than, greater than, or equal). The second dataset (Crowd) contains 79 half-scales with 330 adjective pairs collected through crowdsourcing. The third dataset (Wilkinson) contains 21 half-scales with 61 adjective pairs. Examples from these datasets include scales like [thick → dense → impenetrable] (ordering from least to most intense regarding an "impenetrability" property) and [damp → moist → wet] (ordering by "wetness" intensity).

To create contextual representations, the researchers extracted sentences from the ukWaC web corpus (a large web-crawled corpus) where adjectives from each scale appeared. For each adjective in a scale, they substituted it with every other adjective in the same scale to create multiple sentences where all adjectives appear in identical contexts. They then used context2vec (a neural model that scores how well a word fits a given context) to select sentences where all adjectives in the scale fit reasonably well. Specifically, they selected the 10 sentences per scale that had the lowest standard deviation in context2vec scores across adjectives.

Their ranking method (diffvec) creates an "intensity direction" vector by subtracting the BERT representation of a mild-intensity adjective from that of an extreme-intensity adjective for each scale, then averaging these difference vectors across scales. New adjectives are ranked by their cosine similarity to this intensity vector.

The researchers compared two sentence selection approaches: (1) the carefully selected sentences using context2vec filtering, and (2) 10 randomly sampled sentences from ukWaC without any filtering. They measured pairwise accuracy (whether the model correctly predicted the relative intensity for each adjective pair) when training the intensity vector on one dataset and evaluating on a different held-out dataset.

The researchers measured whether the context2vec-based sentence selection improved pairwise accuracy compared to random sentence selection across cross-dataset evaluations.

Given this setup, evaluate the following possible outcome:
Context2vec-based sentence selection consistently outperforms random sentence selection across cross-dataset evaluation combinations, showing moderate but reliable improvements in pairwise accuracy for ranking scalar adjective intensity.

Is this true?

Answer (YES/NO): NO